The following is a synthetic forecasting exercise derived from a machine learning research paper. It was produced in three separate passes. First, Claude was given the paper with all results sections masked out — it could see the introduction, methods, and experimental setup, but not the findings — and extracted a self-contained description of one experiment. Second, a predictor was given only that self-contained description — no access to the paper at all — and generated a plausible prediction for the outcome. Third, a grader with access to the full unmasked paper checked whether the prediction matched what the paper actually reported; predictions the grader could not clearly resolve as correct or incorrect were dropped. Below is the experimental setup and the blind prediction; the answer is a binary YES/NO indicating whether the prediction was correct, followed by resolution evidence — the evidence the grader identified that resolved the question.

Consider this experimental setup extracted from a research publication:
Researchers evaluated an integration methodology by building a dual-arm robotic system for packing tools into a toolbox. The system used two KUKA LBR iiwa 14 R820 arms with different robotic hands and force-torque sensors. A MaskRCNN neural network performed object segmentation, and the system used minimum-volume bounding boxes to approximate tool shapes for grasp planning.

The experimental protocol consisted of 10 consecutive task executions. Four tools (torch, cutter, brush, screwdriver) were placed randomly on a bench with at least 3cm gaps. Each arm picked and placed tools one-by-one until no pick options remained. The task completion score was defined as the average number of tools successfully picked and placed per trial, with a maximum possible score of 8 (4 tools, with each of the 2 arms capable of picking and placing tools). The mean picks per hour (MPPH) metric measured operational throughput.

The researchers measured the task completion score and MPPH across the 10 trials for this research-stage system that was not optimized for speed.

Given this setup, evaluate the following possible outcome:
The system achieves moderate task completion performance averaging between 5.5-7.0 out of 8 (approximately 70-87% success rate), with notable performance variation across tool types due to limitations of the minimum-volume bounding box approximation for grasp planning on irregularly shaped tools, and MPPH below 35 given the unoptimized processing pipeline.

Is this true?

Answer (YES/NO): NO